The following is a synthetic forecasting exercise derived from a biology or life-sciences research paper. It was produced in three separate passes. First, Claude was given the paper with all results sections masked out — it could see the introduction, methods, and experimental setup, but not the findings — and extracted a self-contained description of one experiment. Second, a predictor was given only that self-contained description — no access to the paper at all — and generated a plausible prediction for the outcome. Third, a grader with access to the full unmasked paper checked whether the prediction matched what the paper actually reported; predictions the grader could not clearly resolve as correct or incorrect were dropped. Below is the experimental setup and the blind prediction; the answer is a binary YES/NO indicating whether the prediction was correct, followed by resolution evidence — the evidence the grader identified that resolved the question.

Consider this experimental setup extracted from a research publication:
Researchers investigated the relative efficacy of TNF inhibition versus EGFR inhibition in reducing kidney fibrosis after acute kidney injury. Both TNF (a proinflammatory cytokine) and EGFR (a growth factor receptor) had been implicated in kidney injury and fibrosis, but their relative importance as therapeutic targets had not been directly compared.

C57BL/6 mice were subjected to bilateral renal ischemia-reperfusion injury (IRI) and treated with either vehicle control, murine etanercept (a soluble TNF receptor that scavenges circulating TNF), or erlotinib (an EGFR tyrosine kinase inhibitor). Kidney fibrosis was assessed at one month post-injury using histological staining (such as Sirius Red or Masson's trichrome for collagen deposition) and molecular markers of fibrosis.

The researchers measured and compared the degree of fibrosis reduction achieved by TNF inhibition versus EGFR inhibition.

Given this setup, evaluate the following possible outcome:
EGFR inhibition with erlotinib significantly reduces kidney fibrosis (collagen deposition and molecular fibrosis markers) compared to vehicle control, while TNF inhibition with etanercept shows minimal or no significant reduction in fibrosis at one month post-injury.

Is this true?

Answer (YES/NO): NO